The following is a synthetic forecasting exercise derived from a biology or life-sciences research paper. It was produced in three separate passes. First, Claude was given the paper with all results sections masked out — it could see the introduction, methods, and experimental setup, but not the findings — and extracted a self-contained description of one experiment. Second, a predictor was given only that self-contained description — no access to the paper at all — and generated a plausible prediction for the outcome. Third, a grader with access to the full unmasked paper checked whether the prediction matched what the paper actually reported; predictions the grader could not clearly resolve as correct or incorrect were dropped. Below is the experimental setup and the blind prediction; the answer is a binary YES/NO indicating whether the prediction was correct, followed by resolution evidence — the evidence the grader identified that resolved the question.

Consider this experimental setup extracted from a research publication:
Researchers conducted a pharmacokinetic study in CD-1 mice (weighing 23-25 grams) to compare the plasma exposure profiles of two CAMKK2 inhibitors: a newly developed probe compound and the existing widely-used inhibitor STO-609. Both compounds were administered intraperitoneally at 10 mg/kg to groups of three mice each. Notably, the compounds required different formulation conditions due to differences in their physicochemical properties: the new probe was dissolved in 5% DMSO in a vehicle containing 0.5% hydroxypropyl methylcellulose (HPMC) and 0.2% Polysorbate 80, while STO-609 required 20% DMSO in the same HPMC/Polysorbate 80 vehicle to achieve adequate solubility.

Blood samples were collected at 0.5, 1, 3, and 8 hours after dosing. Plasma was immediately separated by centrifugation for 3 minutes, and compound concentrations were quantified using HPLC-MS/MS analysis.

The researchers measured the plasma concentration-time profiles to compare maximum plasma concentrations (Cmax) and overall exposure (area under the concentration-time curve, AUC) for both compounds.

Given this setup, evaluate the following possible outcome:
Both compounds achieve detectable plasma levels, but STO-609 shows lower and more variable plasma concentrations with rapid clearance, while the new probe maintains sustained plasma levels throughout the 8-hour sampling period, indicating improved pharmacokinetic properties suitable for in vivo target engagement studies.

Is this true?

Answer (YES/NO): NO